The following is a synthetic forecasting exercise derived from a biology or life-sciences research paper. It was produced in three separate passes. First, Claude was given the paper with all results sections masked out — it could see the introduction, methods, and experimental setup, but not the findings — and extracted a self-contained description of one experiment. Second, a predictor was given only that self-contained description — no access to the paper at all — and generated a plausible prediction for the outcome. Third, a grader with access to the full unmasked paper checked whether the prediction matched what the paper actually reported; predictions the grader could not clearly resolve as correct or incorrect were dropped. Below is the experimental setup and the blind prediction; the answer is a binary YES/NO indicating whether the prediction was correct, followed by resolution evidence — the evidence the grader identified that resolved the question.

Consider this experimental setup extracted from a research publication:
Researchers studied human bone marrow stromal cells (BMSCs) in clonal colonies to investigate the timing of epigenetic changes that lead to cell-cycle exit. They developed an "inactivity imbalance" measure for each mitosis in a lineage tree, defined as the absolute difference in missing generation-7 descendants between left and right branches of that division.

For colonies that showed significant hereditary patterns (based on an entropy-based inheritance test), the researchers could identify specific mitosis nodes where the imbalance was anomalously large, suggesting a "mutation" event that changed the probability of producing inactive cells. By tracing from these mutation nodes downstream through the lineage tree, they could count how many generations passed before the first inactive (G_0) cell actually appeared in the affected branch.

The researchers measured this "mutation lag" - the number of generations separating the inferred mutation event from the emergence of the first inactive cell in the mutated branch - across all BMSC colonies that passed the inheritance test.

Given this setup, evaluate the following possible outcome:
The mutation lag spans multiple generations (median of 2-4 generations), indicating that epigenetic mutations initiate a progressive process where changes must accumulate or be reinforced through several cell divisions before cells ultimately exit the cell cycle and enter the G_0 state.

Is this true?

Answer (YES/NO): YES